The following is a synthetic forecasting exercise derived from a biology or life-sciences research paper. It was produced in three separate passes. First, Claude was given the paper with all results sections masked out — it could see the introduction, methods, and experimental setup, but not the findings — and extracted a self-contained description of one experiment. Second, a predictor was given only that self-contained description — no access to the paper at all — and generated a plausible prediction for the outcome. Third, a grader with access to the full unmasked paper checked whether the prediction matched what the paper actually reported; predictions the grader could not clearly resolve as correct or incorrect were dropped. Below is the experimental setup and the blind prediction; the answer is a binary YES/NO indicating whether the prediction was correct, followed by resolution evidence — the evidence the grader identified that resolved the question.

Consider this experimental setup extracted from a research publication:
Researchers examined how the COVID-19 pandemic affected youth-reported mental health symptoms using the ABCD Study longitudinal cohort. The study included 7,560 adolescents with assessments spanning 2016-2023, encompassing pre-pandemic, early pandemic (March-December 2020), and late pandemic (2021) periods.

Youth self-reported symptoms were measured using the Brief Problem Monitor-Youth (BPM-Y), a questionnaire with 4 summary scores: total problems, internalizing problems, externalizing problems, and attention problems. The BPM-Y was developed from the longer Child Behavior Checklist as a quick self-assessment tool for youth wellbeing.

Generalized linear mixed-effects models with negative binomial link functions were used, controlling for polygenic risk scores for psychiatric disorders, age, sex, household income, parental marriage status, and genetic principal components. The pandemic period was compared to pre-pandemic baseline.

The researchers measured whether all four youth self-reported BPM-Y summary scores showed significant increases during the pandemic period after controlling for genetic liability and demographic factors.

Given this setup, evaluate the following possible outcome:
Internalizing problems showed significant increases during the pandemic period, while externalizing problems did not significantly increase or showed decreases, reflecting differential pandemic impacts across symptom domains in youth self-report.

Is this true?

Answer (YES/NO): NO